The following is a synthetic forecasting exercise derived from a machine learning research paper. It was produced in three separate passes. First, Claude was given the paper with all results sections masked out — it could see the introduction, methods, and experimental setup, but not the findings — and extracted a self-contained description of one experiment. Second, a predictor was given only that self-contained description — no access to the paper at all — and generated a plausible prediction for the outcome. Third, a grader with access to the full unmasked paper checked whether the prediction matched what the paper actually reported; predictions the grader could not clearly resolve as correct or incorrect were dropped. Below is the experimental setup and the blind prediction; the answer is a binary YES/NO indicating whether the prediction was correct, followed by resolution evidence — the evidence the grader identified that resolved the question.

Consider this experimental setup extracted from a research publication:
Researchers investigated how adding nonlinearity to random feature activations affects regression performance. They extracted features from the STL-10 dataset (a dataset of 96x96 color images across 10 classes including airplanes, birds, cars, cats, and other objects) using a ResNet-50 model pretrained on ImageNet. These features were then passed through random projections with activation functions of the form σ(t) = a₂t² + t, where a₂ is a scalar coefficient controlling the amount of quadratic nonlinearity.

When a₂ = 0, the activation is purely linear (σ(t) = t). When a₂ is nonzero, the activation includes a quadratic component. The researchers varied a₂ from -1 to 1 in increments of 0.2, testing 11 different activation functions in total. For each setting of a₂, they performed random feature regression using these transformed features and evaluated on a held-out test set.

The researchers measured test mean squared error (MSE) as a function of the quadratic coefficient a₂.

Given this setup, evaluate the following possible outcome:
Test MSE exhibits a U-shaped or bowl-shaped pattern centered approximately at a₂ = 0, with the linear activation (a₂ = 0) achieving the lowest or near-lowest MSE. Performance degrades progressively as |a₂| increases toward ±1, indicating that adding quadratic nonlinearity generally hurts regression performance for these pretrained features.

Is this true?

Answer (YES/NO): YES